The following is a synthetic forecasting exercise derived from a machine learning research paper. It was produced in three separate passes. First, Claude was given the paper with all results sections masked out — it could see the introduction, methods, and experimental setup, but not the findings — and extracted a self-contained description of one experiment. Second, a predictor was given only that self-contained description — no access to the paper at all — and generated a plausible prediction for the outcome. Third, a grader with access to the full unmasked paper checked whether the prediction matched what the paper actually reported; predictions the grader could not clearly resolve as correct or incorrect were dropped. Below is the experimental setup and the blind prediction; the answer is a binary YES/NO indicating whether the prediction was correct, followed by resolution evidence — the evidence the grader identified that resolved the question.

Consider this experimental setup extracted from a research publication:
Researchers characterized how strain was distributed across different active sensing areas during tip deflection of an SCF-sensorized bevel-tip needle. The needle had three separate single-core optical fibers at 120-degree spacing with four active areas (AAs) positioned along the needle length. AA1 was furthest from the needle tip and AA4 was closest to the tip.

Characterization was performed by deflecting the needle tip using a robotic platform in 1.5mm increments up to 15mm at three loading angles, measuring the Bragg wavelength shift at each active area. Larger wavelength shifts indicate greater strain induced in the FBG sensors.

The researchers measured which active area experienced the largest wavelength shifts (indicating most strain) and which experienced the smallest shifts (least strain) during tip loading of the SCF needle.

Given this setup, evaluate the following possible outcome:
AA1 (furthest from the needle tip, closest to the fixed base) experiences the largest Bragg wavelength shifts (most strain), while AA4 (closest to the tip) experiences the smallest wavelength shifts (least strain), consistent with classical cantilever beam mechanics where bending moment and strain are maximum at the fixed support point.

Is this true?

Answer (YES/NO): YES